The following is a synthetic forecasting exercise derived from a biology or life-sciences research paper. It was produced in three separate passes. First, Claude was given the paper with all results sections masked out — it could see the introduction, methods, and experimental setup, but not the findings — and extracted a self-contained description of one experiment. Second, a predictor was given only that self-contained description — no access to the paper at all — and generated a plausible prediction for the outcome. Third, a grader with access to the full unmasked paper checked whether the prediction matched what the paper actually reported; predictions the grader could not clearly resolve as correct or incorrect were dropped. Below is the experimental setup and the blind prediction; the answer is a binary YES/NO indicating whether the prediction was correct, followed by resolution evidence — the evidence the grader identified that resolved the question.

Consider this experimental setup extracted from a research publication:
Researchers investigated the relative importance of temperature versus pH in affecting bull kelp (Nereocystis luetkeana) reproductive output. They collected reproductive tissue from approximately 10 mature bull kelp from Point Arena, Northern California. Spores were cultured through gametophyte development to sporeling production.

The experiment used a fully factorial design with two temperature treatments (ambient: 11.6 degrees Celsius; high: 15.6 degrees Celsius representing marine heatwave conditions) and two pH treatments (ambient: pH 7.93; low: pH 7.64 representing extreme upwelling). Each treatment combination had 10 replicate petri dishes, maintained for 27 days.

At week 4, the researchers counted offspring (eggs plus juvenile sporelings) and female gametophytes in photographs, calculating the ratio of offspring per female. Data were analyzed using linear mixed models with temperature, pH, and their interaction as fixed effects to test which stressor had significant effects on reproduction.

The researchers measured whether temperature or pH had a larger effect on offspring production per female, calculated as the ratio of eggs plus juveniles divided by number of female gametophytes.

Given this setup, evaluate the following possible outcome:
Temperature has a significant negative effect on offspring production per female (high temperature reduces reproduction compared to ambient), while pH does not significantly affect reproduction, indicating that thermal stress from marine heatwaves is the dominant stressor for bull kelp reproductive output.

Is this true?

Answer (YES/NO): NO